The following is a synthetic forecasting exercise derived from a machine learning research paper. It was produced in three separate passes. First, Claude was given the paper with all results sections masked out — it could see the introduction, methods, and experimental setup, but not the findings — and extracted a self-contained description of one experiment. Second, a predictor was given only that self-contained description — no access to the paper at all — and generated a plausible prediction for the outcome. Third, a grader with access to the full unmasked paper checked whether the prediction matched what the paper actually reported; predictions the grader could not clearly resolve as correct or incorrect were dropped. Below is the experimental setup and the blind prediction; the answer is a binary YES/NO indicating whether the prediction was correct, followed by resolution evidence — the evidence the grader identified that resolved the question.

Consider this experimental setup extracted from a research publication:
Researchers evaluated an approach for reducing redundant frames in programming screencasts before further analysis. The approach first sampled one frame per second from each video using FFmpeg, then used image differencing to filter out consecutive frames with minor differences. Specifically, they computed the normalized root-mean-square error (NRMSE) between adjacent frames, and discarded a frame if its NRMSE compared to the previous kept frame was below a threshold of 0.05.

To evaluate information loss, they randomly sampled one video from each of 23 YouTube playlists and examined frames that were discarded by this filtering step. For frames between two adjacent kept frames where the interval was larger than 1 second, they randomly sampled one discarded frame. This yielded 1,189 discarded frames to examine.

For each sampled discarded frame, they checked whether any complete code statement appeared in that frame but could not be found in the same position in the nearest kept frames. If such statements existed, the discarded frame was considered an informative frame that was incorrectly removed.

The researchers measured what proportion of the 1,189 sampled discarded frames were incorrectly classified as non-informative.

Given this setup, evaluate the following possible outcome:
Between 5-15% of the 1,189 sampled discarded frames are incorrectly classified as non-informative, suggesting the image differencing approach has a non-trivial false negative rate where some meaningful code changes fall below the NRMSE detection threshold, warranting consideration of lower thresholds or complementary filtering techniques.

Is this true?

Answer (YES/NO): NO